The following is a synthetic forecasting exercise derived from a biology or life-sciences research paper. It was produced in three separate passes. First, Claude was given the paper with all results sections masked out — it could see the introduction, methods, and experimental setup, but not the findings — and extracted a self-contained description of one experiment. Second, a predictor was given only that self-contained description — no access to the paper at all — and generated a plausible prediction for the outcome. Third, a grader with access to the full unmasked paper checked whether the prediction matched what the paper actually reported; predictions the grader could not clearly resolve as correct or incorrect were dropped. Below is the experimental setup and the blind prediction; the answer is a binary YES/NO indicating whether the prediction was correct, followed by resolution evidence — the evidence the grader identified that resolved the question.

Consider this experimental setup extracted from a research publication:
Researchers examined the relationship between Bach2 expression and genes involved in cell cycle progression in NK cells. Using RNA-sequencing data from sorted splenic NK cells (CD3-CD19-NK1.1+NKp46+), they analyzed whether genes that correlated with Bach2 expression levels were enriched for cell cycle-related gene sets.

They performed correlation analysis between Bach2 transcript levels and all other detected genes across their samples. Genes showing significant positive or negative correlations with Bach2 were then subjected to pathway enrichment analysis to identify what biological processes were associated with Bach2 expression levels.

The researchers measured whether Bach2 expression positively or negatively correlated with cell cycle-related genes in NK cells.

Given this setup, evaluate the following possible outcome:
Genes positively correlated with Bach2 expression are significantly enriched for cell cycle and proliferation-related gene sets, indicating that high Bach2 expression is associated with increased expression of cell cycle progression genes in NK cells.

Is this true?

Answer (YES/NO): NO